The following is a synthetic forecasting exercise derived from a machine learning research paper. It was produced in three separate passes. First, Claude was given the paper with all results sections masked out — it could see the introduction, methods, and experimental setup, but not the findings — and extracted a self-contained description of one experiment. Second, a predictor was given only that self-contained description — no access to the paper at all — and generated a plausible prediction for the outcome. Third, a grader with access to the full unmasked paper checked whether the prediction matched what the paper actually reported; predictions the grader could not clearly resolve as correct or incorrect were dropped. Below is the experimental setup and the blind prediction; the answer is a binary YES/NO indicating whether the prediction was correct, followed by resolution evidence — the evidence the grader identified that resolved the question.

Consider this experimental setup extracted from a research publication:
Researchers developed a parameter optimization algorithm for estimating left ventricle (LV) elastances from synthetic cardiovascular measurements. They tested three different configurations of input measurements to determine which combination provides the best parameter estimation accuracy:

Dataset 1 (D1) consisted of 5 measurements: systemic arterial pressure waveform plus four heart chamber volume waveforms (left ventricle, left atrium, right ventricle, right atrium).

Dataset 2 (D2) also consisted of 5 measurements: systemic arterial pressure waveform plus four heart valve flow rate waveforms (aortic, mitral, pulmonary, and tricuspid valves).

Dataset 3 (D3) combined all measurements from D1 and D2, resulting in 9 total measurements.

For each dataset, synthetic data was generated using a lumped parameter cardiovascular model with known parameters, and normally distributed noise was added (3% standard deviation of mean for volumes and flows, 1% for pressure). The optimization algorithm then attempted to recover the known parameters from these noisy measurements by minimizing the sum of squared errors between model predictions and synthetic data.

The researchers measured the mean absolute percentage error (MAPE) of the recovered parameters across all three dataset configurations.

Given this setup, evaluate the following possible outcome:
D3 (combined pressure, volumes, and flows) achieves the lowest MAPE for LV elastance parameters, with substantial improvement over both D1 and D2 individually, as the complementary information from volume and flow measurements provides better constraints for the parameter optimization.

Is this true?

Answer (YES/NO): NO